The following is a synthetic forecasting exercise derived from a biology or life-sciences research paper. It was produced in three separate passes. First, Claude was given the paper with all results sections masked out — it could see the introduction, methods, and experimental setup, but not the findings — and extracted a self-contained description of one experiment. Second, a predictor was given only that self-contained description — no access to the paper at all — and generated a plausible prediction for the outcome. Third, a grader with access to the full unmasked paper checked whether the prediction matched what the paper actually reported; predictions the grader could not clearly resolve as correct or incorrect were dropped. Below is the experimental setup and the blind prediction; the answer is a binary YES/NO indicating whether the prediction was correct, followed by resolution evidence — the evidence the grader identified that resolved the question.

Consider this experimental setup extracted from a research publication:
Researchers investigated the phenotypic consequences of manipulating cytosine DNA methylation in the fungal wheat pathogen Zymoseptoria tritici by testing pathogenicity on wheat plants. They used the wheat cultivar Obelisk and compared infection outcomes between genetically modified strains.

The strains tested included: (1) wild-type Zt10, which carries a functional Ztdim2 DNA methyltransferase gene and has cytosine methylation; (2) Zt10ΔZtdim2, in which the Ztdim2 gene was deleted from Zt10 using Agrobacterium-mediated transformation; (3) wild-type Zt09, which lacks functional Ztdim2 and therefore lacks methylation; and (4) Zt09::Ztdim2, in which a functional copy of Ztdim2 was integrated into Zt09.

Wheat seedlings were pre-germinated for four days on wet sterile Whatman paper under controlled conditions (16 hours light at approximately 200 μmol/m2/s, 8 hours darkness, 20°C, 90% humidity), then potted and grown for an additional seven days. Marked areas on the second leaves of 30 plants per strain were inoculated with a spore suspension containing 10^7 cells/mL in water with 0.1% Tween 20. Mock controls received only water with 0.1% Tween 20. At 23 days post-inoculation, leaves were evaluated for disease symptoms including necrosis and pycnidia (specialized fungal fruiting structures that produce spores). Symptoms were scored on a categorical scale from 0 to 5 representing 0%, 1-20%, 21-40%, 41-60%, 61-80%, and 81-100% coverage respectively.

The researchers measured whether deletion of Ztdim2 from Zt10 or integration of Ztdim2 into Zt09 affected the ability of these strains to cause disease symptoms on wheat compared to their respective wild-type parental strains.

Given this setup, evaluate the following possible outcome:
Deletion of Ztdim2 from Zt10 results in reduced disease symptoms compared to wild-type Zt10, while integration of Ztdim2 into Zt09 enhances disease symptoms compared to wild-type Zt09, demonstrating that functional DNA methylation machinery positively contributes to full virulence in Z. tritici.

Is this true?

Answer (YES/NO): NO